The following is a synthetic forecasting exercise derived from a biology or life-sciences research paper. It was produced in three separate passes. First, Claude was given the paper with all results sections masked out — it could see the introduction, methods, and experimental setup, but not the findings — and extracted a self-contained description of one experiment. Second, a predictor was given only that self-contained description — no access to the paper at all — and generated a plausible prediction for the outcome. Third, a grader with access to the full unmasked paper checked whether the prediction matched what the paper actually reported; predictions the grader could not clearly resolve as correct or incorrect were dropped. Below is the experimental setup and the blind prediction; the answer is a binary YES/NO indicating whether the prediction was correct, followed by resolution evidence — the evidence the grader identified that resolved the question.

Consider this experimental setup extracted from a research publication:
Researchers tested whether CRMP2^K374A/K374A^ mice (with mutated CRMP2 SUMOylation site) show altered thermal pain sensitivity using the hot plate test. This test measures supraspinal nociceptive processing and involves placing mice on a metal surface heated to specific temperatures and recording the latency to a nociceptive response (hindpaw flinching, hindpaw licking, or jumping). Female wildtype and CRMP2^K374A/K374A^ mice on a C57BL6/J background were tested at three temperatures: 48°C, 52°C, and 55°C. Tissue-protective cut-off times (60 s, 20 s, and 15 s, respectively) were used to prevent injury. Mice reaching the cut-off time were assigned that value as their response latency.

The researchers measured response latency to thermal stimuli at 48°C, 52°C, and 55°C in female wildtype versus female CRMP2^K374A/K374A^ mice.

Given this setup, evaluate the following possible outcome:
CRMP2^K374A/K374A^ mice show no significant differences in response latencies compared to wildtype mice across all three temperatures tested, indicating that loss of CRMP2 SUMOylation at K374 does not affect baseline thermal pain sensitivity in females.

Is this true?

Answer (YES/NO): NO